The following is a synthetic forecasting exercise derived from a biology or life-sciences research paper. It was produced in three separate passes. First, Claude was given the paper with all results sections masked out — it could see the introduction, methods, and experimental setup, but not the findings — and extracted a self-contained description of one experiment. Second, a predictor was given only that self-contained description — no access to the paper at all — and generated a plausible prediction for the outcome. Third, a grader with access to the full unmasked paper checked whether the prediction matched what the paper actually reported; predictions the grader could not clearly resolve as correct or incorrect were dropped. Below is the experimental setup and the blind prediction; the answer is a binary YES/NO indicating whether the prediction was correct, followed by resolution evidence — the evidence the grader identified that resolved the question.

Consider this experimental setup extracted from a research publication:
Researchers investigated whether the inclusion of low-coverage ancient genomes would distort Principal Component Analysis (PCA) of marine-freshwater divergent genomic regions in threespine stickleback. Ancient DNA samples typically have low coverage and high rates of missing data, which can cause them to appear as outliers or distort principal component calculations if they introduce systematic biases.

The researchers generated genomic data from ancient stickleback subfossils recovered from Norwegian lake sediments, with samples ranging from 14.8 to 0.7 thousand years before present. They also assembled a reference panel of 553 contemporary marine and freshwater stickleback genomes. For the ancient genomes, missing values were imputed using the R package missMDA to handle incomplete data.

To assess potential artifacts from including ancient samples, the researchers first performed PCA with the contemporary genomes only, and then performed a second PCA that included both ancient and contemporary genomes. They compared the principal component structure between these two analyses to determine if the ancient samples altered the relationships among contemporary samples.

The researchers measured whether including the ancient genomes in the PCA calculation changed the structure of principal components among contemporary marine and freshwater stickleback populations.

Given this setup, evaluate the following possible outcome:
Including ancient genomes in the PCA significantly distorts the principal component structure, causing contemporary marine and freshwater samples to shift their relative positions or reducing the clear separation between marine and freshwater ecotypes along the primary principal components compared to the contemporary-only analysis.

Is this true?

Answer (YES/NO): NO